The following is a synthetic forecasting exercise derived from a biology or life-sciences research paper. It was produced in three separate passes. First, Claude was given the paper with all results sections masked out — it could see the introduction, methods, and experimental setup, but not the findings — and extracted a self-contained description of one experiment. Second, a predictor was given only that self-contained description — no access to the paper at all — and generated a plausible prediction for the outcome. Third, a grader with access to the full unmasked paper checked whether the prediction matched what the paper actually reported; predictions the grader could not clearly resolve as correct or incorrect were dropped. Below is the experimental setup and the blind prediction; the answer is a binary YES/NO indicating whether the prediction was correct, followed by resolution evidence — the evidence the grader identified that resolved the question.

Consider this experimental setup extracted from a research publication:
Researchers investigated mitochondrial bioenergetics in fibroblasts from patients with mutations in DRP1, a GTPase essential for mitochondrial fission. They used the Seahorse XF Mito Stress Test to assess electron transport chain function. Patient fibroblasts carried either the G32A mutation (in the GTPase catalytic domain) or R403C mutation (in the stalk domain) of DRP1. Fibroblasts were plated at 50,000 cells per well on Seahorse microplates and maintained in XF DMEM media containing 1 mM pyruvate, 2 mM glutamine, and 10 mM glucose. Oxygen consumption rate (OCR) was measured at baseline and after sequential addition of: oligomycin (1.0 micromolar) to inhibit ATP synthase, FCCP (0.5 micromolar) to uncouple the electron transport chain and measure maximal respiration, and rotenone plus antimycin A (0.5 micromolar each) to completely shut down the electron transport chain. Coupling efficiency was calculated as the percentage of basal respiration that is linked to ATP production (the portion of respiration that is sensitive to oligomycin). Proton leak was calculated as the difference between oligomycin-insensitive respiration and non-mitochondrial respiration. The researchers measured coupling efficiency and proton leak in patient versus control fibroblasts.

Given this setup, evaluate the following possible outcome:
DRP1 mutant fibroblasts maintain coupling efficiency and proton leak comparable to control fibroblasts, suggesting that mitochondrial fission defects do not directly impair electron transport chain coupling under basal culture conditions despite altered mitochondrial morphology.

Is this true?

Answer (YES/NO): NO